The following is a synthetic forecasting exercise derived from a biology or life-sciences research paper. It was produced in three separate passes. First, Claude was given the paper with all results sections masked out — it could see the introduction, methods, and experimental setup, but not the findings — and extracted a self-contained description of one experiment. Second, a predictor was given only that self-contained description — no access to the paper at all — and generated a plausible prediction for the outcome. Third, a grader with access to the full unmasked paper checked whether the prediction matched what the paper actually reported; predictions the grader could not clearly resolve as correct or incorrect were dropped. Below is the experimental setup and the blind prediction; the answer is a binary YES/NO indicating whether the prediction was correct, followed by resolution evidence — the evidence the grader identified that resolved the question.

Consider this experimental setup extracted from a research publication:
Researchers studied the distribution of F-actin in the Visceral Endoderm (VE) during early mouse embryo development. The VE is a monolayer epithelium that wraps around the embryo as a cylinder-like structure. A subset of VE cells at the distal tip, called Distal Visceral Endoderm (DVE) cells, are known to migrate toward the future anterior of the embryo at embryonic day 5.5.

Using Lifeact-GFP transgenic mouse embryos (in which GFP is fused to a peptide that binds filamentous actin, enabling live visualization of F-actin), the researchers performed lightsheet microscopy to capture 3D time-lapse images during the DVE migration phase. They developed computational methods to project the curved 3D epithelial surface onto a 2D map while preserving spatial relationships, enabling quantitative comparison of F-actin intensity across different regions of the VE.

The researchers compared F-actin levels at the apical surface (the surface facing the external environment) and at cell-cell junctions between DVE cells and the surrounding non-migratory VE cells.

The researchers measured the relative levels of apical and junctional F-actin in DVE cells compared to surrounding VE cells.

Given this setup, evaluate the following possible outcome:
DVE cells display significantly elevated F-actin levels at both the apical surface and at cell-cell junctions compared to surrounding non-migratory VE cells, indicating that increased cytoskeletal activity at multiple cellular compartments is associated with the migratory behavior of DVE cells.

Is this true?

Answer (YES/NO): YES